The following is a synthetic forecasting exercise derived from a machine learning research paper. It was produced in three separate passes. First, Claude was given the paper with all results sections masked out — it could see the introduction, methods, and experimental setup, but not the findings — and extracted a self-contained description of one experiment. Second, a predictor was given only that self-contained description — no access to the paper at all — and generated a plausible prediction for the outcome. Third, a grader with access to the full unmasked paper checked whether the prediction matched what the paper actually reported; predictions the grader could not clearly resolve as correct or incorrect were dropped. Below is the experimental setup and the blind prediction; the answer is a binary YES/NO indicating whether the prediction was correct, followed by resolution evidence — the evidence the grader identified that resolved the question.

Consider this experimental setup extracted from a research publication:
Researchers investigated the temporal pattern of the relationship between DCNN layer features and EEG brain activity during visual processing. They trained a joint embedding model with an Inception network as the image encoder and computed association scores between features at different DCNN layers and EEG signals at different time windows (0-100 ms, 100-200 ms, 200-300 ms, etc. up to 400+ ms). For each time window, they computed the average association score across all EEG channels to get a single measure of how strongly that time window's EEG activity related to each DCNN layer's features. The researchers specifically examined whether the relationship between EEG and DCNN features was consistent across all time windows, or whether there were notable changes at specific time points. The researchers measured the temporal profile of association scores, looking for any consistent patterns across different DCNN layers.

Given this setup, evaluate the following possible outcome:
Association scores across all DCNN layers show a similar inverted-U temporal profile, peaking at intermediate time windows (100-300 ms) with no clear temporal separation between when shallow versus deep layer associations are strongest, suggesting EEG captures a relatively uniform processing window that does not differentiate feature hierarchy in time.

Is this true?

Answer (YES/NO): NO